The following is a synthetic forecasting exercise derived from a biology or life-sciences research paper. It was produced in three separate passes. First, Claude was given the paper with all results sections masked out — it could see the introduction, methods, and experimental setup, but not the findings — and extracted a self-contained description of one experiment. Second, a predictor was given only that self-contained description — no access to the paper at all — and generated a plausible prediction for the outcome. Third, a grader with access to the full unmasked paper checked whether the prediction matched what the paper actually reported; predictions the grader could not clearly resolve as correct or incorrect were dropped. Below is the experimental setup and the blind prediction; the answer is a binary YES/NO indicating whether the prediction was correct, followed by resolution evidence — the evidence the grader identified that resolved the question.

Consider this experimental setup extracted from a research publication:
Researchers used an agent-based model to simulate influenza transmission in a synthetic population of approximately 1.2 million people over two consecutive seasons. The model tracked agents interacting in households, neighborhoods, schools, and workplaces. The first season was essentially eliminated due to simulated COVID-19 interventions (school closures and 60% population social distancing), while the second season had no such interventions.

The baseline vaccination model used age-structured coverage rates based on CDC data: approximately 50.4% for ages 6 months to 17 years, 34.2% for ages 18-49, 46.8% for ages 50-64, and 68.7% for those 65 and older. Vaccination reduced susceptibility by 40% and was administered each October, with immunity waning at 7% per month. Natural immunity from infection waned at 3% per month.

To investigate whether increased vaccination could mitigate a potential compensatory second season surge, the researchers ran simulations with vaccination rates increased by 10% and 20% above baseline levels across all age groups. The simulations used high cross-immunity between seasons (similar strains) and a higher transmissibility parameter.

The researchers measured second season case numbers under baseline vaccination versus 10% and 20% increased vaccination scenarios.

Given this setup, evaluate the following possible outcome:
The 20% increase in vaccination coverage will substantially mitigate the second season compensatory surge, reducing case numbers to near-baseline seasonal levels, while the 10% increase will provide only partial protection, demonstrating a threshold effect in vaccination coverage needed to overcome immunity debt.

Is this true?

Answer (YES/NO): NO